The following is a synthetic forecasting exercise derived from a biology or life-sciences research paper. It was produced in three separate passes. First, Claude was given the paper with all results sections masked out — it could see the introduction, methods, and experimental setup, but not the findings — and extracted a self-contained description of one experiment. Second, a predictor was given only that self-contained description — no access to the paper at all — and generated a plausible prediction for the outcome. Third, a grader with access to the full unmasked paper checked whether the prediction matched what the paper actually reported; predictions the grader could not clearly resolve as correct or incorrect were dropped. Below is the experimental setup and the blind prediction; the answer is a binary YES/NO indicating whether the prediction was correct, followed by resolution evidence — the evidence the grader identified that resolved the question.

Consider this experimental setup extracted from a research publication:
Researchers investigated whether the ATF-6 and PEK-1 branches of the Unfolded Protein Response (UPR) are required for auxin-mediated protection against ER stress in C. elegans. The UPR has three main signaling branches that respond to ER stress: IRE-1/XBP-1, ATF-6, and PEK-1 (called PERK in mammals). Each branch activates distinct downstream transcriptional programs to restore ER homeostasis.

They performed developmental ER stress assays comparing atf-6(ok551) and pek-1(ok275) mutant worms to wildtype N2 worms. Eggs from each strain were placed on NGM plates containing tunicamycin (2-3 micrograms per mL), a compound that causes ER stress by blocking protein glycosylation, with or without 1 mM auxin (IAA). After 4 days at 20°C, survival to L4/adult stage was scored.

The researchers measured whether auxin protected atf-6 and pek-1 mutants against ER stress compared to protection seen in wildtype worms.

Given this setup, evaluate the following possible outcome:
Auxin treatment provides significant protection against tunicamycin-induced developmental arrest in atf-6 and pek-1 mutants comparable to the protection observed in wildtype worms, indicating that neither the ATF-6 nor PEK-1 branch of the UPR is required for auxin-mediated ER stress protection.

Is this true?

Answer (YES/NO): NO